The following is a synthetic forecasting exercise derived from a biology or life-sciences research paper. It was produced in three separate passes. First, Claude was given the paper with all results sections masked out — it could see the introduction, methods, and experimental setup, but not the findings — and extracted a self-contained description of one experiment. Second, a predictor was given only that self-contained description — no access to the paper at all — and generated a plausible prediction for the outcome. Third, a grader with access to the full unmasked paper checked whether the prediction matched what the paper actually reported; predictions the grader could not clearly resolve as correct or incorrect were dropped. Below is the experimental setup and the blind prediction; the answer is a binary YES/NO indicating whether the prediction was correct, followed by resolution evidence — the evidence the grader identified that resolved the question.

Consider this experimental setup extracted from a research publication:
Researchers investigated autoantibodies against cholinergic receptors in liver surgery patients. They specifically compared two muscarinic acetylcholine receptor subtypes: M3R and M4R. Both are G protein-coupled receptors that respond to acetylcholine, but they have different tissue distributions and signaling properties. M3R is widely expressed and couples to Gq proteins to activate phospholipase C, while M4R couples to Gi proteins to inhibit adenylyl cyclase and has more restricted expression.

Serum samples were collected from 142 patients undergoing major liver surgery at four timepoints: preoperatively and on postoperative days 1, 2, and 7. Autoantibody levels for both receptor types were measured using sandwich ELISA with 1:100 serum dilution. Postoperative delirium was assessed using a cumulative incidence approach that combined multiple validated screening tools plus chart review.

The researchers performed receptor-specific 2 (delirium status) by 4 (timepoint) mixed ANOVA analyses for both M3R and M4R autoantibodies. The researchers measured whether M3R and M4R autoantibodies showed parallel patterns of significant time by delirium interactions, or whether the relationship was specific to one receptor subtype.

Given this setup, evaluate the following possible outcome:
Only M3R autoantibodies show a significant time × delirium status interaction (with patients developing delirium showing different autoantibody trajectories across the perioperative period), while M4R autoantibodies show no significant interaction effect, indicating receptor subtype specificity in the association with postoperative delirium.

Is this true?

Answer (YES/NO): NO